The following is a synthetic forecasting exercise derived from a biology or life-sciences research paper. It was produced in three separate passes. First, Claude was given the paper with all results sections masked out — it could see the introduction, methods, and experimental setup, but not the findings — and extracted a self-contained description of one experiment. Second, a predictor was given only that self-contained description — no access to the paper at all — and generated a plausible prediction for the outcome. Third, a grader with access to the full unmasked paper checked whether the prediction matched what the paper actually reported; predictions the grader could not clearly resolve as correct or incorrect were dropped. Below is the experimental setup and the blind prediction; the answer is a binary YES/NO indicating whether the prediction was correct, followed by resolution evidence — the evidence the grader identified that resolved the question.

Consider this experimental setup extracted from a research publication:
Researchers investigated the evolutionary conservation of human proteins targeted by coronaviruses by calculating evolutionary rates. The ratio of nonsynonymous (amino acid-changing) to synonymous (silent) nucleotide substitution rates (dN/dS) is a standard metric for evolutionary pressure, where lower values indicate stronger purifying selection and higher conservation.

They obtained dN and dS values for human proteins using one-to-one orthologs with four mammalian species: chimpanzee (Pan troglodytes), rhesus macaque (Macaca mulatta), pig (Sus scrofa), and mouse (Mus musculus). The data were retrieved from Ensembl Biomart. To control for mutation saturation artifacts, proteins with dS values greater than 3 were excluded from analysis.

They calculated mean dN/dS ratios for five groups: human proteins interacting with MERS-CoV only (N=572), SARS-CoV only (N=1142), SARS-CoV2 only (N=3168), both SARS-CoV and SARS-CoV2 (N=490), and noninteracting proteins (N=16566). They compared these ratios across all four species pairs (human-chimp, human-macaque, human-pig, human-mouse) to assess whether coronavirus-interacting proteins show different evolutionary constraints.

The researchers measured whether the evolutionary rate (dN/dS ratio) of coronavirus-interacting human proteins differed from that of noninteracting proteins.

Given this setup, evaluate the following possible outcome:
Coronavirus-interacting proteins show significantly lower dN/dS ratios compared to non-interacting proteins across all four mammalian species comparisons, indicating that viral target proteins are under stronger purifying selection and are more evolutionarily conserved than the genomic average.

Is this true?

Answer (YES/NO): YES